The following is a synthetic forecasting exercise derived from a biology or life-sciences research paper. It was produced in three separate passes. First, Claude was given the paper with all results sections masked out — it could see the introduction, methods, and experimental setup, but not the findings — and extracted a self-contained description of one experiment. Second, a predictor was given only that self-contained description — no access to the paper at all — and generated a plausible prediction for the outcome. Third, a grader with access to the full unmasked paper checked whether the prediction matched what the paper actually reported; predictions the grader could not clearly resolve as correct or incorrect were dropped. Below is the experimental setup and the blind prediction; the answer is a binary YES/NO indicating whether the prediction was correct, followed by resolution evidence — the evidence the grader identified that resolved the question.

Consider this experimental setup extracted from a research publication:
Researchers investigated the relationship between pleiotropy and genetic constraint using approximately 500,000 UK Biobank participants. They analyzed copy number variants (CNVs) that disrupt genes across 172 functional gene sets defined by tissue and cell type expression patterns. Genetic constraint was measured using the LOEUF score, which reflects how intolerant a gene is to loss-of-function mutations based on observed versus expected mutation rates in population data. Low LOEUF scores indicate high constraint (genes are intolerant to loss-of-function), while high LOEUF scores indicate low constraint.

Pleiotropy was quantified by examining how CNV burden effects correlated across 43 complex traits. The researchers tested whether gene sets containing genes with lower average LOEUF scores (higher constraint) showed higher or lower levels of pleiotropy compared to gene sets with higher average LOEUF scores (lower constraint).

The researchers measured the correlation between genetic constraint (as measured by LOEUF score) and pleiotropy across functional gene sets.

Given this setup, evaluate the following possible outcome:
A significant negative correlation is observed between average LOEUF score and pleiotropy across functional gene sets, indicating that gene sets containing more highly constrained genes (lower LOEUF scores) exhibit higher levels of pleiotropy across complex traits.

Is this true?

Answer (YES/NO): YES